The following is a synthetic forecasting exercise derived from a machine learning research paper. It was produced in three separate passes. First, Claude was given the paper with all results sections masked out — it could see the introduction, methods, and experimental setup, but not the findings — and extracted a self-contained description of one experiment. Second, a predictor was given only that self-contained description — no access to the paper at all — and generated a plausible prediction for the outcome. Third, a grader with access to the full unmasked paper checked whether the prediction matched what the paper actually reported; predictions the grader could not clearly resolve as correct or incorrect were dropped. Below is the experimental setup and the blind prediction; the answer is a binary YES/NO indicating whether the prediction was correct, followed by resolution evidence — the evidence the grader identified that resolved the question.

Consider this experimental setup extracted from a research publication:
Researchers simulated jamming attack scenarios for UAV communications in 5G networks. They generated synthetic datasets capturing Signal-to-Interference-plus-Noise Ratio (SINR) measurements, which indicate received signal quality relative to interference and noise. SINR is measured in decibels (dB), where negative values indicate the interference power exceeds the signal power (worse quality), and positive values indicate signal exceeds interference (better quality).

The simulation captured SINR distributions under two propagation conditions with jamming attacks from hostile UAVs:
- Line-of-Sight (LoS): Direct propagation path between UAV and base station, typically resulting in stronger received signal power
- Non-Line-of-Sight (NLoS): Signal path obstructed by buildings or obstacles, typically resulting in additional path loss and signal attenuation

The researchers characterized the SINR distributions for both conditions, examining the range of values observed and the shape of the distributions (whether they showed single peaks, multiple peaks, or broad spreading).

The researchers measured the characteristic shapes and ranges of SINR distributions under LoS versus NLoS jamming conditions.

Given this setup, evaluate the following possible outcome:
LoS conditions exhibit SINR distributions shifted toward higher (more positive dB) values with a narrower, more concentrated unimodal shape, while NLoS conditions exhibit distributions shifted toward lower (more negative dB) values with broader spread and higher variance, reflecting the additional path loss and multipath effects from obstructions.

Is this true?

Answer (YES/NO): NO